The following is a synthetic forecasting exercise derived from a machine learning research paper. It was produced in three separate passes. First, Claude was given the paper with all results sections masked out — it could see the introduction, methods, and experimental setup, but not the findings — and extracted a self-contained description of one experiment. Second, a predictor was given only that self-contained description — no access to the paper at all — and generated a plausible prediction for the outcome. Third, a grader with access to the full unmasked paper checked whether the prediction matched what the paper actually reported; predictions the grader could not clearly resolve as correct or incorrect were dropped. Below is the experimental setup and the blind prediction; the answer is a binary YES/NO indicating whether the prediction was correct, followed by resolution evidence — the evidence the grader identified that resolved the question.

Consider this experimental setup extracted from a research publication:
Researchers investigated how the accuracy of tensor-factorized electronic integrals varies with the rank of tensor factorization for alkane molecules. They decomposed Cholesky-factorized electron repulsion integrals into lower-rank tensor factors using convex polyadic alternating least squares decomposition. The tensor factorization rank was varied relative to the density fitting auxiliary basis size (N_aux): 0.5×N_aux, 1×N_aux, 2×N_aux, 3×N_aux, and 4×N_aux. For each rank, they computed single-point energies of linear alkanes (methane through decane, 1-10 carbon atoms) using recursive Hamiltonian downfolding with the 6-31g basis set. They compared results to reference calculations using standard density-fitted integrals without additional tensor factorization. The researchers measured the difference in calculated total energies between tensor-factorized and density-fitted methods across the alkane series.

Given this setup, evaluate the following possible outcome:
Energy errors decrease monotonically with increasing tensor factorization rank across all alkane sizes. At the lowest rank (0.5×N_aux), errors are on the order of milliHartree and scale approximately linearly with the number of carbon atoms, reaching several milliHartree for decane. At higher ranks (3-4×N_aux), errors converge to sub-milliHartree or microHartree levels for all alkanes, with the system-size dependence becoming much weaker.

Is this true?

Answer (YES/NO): NO